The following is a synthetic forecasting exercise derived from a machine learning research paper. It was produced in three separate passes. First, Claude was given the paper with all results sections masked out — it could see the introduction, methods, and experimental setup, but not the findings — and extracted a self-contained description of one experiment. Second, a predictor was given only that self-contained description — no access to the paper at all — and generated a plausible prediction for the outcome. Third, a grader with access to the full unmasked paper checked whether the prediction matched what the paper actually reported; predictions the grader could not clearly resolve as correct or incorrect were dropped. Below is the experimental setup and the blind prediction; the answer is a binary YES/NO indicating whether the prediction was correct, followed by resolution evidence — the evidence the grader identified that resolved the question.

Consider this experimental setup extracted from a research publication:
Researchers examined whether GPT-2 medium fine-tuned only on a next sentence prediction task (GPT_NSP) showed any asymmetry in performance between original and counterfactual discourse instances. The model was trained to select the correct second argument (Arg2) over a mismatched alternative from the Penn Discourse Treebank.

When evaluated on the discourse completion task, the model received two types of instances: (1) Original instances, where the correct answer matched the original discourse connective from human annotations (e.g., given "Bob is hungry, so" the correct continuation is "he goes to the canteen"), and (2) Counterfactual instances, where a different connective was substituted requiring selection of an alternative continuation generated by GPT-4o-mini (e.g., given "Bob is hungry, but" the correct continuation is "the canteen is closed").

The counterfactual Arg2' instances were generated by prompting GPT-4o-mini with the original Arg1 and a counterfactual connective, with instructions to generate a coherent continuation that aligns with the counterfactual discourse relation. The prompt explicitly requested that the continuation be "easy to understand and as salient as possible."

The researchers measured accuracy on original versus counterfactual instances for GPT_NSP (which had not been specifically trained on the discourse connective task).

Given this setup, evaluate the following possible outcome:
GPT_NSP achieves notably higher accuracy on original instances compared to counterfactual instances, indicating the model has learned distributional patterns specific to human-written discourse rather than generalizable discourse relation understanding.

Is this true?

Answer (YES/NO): NO